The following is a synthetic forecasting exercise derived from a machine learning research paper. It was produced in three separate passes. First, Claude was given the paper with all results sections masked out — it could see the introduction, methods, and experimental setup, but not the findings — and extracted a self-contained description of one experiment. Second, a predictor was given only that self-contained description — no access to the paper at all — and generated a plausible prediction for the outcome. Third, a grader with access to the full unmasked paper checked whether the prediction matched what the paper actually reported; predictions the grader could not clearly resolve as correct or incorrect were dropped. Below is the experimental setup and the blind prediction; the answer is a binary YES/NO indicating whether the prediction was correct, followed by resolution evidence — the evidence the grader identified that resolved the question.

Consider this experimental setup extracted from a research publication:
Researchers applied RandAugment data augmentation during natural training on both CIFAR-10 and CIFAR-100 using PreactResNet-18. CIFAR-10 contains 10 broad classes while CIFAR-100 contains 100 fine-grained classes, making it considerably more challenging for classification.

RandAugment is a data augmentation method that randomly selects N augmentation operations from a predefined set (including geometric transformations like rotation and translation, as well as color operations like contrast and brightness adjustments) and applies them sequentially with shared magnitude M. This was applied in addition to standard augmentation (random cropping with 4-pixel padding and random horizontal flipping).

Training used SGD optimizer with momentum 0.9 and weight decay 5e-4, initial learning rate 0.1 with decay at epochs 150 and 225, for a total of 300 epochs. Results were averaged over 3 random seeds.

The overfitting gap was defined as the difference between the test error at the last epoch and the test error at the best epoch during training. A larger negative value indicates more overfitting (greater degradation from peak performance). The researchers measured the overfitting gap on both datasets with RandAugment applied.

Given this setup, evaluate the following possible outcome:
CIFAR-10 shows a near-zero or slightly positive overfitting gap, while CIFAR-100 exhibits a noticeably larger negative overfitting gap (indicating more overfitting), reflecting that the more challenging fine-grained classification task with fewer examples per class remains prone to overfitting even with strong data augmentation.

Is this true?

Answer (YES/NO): NO